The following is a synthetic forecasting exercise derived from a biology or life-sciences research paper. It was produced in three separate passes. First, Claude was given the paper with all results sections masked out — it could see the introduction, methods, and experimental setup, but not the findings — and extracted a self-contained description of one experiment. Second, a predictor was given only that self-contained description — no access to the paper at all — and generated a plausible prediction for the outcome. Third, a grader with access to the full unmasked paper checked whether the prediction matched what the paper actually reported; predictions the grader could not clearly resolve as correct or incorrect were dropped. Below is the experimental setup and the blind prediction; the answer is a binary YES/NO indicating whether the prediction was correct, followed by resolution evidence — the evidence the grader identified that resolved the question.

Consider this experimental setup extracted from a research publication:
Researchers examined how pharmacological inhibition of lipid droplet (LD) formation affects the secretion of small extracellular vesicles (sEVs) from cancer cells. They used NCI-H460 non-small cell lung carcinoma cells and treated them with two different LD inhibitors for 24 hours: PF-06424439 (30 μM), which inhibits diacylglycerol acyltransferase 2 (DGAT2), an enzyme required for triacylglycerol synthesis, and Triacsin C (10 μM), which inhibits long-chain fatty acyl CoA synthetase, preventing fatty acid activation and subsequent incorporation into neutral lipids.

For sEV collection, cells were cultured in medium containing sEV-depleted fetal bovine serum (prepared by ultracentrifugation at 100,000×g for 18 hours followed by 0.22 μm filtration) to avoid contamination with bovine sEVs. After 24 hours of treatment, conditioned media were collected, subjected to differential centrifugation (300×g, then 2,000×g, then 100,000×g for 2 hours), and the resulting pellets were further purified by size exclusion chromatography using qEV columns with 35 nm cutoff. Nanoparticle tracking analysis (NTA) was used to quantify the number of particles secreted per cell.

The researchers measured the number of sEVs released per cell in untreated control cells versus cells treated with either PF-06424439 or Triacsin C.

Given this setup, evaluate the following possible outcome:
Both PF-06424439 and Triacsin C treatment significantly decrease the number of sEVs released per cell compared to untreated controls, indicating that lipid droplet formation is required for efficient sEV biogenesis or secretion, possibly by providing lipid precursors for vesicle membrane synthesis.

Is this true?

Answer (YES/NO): YES